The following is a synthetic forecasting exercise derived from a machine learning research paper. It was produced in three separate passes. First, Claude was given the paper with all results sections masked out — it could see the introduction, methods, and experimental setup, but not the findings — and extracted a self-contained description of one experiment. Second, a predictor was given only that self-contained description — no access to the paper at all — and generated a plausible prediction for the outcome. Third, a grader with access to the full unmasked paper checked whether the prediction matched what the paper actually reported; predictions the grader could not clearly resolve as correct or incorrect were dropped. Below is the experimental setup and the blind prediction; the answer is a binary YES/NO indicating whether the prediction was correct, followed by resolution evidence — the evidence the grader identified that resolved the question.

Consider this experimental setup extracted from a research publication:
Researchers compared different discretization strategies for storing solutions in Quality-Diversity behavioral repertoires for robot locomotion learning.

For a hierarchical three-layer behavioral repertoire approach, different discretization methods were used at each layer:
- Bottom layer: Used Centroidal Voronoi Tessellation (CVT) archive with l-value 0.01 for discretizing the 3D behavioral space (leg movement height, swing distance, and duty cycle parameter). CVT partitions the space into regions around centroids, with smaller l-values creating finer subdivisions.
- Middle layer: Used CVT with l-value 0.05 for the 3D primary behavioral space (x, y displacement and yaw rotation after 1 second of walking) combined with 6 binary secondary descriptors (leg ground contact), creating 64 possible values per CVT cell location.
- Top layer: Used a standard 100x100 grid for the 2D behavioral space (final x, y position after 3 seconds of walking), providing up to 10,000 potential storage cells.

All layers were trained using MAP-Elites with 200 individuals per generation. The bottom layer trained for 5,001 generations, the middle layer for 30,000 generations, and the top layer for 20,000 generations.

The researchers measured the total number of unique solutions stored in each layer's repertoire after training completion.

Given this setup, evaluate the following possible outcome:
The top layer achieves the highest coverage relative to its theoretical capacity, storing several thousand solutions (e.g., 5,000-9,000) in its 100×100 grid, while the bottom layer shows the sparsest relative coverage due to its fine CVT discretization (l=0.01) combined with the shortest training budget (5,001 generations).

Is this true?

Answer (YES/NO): NO